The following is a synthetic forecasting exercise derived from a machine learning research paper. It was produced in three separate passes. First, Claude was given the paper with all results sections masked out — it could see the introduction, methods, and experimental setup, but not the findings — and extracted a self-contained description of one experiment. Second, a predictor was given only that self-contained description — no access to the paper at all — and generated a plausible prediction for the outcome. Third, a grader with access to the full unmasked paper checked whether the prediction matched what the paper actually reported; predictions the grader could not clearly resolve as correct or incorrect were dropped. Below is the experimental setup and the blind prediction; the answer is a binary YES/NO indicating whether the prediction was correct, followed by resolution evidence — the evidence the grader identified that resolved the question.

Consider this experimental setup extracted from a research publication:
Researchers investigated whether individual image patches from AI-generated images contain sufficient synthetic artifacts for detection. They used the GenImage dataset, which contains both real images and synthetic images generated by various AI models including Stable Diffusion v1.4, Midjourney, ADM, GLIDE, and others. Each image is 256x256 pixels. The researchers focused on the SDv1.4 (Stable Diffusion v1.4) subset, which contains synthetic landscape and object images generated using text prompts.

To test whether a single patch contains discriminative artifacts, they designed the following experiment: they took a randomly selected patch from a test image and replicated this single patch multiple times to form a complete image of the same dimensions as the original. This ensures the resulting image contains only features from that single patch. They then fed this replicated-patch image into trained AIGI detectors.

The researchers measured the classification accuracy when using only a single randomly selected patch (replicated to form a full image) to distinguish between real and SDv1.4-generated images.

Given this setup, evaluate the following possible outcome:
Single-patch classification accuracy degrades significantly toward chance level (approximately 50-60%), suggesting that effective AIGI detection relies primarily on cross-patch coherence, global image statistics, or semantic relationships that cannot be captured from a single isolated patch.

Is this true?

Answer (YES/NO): NO